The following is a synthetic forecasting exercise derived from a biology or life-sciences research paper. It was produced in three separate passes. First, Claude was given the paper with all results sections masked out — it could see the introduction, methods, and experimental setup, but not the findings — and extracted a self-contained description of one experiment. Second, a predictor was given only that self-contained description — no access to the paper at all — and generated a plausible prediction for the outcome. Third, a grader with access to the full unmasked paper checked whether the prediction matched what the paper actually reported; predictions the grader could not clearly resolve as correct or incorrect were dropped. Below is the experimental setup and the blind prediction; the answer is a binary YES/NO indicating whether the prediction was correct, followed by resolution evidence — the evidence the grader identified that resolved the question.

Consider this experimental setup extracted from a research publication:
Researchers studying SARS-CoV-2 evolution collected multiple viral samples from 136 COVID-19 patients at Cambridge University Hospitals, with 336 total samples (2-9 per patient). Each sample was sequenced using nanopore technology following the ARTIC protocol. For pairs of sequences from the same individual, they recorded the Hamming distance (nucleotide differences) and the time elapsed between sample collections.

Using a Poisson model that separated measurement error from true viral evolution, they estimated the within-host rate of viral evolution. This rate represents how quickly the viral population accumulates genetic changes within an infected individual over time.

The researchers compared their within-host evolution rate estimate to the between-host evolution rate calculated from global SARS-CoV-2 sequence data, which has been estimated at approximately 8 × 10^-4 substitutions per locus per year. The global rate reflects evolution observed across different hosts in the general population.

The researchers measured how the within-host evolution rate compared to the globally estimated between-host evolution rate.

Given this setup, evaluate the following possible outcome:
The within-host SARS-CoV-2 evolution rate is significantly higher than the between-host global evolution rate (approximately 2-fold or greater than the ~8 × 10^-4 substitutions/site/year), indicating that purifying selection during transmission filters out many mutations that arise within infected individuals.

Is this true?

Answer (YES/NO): NO